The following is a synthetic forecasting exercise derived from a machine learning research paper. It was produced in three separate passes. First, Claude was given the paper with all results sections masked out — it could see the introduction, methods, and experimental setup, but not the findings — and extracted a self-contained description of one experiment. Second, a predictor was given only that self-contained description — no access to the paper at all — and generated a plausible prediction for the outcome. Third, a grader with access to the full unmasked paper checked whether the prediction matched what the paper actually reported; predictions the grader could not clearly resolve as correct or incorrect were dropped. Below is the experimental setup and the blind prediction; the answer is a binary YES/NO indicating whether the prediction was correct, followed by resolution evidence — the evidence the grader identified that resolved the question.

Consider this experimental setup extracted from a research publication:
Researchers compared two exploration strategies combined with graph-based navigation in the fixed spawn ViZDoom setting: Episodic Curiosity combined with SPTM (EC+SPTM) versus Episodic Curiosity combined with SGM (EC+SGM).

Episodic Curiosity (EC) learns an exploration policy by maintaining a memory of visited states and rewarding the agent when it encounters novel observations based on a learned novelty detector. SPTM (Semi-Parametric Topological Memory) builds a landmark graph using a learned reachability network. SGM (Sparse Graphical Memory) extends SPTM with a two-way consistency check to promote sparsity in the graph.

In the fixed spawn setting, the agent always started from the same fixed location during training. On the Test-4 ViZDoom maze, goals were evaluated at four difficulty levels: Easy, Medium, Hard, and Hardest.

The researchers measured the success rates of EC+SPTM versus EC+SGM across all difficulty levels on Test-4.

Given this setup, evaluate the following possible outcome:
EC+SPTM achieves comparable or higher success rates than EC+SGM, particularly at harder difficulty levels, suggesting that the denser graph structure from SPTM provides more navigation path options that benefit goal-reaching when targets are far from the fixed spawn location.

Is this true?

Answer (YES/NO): NO